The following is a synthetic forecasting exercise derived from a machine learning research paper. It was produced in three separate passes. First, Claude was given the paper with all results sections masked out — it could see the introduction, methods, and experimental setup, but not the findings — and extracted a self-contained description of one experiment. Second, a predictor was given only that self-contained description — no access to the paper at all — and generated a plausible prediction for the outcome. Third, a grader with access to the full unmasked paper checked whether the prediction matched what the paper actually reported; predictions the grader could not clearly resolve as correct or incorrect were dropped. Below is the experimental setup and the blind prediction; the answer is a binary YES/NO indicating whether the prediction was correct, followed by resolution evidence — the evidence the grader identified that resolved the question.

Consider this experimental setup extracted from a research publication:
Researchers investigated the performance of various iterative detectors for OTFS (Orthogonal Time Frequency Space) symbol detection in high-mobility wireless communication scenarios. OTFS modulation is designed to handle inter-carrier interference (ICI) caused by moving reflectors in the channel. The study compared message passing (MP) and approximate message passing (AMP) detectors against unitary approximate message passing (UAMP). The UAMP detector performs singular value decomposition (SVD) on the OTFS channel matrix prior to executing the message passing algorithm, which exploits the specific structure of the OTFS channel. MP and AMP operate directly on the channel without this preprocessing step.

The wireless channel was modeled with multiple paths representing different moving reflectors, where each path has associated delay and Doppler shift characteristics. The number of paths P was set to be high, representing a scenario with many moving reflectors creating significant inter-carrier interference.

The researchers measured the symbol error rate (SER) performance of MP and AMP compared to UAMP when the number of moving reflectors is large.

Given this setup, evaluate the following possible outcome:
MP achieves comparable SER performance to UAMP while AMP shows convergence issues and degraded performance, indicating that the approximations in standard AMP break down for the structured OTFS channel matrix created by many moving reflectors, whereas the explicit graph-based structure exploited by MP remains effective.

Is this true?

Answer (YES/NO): NO